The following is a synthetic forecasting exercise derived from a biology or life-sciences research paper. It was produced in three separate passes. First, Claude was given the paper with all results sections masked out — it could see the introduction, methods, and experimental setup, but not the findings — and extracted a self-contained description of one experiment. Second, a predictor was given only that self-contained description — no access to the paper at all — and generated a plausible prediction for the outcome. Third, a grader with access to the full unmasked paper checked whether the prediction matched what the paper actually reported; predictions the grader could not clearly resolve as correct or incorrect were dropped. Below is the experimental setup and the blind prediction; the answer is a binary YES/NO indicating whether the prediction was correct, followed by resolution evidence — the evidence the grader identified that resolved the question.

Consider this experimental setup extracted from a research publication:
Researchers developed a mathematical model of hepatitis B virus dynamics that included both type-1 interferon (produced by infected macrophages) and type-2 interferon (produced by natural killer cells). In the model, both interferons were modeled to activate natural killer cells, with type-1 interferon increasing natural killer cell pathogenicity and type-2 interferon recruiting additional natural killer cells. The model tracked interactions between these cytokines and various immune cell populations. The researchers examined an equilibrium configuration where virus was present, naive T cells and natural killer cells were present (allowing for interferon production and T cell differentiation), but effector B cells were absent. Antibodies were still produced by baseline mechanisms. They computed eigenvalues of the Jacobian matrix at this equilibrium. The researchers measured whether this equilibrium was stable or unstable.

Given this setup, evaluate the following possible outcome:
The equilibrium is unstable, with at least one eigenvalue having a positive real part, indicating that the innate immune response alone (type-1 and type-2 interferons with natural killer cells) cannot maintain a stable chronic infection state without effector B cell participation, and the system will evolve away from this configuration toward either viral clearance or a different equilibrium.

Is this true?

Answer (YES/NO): YES